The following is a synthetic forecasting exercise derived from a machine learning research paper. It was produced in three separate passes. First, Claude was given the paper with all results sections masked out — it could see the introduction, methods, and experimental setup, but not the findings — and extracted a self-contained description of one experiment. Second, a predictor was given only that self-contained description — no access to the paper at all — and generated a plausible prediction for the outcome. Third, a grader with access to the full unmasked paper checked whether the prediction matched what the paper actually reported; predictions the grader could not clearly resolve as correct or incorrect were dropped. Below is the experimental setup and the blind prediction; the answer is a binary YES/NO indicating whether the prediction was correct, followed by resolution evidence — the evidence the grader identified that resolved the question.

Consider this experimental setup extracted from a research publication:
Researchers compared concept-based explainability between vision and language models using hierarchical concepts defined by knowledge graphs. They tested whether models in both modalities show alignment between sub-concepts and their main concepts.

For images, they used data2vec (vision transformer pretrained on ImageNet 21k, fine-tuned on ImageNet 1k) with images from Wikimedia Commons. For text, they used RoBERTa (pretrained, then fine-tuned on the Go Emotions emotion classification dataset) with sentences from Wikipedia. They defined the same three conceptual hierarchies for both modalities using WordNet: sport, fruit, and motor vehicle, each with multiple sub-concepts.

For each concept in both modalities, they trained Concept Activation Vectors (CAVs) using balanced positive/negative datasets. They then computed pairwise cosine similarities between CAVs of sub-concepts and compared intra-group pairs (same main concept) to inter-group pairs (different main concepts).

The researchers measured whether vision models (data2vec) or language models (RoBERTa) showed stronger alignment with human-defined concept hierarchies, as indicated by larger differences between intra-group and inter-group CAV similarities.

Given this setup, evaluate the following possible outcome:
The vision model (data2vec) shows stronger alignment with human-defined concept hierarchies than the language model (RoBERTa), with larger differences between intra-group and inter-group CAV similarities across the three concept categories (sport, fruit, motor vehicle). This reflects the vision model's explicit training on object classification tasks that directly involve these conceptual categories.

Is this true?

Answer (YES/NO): NO